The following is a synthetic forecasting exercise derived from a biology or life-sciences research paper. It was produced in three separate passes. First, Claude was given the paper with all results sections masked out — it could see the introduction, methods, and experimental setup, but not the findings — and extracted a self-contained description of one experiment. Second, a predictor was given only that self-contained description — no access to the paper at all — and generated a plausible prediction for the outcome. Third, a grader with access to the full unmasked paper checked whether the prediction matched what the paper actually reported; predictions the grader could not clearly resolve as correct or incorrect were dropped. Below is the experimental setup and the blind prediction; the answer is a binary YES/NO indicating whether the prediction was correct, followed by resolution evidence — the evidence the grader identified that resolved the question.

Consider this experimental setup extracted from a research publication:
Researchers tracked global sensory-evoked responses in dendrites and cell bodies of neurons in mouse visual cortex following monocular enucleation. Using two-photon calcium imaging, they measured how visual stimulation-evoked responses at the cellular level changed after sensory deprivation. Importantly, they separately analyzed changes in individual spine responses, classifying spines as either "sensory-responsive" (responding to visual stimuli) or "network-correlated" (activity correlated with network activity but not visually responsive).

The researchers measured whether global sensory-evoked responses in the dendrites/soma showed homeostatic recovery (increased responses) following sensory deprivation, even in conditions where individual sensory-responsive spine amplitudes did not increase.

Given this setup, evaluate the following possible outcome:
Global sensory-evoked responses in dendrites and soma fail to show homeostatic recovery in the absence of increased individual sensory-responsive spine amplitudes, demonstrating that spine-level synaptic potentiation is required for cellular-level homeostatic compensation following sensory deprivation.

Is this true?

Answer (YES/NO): NO